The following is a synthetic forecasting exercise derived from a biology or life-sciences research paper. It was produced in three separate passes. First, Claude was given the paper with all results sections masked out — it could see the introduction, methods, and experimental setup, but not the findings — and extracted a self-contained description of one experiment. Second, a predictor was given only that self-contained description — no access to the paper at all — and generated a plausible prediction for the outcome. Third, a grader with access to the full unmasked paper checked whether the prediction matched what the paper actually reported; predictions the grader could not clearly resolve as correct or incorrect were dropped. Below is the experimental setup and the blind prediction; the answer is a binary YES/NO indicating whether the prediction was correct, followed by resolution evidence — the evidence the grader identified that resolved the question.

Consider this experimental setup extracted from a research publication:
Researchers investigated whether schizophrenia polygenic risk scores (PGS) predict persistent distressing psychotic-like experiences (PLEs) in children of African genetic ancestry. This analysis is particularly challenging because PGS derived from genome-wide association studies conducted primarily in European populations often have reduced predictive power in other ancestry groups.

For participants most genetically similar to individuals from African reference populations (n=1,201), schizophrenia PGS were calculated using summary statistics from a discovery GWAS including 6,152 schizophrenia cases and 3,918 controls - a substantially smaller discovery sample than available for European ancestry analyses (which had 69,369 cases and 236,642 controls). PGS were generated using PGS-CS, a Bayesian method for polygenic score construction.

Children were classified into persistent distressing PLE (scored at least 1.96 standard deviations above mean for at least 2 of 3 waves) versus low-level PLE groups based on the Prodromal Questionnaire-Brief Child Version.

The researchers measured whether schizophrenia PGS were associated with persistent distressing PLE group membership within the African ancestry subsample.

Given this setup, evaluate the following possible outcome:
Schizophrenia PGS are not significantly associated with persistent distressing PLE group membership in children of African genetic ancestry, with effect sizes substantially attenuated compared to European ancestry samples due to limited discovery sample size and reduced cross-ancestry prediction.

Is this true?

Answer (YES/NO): YES